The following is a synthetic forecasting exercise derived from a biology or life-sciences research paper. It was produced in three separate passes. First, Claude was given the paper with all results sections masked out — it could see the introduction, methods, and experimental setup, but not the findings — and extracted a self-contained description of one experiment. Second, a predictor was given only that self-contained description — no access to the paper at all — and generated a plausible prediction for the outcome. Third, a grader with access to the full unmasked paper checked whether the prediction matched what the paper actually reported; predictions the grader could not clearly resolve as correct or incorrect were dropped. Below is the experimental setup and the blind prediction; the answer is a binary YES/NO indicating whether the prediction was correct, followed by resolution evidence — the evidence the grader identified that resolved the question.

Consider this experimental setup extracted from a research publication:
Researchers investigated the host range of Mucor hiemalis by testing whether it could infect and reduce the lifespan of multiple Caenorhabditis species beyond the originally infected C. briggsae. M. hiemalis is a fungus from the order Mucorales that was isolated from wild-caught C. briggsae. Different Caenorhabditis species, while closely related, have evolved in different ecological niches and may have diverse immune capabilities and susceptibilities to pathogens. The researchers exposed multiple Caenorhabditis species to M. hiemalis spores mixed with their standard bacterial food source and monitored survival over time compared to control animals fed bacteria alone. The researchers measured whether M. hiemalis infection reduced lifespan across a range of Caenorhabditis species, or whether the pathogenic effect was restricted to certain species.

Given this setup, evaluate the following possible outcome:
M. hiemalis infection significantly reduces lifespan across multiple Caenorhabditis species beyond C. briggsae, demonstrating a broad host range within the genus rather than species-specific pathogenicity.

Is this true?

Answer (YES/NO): YES